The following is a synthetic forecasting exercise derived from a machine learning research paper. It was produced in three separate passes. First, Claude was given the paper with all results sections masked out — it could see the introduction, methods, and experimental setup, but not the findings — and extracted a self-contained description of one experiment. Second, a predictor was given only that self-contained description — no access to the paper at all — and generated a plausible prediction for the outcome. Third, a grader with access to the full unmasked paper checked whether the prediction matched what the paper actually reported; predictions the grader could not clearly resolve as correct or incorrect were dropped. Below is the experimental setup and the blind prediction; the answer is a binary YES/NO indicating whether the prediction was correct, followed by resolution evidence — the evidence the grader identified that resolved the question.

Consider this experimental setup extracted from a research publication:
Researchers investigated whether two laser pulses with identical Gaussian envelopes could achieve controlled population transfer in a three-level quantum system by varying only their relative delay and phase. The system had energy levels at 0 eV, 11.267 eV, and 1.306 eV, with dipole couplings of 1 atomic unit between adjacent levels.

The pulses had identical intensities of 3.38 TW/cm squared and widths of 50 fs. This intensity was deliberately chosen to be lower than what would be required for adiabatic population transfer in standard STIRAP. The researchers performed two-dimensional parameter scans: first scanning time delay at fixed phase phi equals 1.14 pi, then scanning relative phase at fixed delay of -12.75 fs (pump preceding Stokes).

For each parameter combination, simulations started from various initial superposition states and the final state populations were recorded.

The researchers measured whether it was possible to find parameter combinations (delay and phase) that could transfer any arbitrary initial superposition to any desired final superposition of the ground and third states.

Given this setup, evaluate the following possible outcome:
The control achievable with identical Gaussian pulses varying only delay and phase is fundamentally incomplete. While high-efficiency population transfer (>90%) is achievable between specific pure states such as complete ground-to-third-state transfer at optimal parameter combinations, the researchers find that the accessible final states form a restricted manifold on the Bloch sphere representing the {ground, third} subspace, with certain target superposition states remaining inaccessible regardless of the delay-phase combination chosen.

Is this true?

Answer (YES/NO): NO